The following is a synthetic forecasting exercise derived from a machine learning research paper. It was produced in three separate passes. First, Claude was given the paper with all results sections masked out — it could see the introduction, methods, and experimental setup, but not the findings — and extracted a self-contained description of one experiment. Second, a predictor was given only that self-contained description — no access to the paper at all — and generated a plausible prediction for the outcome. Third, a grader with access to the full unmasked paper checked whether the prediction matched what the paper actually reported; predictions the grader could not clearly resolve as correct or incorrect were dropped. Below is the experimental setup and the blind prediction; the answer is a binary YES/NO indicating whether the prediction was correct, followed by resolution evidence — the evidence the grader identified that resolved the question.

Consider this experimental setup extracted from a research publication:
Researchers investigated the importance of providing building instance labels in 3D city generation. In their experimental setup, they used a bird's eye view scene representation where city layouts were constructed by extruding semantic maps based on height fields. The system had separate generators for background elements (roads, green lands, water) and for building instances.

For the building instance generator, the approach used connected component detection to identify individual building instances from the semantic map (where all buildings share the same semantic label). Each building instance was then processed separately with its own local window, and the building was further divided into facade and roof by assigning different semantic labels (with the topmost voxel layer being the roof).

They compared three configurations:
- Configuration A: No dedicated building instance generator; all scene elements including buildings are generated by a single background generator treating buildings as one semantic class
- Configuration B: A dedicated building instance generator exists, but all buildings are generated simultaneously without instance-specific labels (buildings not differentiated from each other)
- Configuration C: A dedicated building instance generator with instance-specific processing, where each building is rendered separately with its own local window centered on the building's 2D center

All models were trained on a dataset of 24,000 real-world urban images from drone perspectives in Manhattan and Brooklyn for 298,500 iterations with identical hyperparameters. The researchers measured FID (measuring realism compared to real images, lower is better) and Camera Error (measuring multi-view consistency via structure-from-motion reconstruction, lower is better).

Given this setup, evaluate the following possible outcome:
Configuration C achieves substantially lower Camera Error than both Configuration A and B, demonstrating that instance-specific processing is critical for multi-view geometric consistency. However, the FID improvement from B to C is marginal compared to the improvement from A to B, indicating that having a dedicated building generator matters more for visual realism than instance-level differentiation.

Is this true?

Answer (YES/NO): YES